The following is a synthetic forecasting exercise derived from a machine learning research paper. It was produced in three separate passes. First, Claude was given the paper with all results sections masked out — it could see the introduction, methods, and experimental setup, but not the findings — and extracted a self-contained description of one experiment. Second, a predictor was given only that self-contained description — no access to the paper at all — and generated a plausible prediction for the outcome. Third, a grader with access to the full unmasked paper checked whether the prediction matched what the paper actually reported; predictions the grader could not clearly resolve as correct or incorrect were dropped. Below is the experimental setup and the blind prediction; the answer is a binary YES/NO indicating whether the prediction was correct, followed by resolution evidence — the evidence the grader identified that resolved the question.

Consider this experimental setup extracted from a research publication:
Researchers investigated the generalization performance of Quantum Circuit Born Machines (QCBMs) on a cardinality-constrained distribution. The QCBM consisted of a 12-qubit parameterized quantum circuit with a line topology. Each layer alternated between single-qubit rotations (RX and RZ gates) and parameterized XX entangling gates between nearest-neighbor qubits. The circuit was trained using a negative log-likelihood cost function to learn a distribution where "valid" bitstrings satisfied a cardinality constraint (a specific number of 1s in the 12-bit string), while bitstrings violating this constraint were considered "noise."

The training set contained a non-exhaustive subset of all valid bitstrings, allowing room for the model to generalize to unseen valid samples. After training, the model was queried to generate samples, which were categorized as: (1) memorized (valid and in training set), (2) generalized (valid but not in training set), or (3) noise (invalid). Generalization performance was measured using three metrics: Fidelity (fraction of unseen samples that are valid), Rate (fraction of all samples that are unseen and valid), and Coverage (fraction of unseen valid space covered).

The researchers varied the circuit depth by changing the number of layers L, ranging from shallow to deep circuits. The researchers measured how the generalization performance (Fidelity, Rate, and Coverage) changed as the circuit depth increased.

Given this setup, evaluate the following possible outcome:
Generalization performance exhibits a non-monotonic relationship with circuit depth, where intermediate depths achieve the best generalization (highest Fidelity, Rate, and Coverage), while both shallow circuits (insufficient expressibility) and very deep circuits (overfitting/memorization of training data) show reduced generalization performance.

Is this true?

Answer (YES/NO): NO